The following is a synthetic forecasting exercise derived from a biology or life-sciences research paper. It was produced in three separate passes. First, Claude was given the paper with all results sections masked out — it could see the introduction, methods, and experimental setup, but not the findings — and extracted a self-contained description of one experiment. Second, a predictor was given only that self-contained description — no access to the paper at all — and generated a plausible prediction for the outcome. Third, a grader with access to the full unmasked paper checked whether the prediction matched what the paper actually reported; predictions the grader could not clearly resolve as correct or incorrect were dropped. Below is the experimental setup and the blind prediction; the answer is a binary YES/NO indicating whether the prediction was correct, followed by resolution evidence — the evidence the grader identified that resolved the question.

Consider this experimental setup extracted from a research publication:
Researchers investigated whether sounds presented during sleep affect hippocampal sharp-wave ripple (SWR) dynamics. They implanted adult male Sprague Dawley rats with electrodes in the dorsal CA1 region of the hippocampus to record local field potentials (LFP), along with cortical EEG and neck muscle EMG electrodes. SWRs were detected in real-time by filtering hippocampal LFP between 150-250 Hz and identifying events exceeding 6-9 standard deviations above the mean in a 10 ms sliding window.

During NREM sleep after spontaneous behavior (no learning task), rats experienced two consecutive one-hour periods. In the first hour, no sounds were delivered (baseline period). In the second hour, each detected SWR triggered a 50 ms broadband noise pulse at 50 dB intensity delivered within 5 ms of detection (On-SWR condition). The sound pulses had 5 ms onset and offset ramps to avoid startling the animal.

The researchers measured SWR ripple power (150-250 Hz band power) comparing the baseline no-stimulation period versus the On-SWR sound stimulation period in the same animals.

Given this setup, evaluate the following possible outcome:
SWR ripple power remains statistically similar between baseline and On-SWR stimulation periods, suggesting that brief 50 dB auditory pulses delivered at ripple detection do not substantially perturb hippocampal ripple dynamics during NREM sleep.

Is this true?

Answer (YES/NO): NO